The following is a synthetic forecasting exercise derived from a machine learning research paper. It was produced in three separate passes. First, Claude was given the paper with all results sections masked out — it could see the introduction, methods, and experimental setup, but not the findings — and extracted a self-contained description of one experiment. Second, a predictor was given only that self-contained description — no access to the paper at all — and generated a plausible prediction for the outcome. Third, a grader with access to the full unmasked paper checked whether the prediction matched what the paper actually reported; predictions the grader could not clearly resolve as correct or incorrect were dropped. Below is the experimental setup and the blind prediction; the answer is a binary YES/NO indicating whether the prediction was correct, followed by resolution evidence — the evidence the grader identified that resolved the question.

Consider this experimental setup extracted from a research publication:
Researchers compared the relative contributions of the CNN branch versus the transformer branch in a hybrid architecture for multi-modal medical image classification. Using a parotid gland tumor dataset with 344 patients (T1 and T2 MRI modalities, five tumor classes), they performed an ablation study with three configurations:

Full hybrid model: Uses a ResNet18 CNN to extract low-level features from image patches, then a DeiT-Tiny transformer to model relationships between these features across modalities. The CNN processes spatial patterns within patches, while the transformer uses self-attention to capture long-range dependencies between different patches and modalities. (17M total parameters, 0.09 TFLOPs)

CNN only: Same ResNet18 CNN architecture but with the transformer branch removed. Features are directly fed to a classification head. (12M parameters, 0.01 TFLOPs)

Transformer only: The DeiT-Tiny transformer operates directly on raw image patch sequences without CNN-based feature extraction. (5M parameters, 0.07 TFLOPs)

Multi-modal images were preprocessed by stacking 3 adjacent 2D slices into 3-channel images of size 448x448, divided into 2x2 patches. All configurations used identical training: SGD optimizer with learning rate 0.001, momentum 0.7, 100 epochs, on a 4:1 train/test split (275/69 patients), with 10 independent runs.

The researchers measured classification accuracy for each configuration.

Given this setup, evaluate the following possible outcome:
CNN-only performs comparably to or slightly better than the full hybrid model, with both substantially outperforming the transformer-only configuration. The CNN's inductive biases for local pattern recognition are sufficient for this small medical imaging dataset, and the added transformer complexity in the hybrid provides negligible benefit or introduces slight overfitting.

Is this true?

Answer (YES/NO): NO